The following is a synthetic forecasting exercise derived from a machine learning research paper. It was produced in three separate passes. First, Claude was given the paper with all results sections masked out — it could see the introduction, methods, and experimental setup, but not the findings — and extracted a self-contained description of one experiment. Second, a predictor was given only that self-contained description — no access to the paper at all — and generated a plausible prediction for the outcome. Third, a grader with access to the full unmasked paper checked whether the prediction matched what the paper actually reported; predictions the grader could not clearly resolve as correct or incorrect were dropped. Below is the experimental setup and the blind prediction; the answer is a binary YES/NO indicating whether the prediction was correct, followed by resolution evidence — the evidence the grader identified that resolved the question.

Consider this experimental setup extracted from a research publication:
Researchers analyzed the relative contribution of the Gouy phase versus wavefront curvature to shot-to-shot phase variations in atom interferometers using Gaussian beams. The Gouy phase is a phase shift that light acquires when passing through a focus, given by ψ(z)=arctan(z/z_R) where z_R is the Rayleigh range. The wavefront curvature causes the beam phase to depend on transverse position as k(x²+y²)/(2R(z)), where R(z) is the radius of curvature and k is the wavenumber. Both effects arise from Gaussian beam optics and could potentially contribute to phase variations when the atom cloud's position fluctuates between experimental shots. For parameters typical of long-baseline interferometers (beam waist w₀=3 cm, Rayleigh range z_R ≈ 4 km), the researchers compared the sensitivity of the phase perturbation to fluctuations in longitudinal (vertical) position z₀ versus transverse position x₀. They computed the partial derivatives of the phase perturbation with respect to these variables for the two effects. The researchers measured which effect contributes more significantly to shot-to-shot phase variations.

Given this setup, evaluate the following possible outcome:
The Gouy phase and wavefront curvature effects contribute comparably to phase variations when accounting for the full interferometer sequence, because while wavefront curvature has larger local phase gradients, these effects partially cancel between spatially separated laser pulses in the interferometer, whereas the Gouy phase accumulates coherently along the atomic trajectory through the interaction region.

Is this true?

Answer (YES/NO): NO